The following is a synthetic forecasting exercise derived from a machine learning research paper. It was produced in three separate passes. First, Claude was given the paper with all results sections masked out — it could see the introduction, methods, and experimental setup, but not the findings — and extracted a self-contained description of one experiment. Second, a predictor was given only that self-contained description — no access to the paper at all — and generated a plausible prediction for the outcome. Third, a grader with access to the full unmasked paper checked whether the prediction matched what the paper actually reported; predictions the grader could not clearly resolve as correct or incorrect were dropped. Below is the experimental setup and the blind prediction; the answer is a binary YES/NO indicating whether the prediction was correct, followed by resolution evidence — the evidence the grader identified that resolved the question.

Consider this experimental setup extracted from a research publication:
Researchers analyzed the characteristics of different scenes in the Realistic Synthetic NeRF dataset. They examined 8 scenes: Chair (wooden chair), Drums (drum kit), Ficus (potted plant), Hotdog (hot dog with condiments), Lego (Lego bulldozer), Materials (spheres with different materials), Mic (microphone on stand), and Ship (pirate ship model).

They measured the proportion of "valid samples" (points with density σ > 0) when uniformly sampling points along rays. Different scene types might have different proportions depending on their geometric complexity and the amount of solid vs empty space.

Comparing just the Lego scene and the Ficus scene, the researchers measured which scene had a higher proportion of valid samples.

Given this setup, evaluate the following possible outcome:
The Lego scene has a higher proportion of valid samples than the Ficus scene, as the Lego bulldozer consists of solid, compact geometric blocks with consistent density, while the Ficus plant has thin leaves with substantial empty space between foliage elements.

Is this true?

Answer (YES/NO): YES